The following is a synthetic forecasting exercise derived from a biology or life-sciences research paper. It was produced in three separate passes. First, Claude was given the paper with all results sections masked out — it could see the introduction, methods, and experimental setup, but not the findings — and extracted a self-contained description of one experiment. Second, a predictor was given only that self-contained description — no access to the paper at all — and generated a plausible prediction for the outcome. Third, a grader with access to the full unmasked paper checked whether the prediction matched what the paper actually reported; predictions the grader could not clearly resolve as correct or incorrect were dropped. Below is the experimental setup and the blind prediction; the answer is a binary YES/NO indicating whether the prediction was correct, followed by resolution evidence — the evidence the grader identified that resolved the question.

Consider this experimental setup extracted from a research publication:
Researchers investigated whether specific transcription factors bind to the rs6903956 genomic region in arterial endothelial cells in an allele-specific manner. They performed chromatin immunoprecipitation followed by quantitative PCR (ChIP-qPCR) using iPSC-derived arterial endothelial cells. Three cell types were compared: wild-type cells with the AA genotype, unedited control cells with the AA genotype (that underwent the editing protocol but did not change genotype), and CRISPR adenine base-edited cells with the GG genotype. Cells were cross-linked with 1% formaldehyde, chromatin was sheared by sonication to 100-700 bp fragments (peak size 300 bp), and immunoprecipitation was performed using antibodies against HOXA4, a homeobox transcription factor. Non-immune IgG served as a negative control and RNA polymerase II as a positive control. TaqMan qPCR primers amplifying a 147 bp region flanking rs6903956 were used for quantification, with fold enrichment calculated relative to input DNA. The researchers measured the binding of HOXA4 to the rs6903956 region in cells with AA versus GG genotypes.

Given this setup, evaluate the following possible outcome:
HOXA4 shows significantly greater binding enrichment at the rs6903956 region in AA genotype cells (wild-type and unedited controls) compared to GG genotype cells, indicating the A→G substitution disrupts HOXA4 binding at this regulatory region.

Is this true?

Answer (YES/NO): YES